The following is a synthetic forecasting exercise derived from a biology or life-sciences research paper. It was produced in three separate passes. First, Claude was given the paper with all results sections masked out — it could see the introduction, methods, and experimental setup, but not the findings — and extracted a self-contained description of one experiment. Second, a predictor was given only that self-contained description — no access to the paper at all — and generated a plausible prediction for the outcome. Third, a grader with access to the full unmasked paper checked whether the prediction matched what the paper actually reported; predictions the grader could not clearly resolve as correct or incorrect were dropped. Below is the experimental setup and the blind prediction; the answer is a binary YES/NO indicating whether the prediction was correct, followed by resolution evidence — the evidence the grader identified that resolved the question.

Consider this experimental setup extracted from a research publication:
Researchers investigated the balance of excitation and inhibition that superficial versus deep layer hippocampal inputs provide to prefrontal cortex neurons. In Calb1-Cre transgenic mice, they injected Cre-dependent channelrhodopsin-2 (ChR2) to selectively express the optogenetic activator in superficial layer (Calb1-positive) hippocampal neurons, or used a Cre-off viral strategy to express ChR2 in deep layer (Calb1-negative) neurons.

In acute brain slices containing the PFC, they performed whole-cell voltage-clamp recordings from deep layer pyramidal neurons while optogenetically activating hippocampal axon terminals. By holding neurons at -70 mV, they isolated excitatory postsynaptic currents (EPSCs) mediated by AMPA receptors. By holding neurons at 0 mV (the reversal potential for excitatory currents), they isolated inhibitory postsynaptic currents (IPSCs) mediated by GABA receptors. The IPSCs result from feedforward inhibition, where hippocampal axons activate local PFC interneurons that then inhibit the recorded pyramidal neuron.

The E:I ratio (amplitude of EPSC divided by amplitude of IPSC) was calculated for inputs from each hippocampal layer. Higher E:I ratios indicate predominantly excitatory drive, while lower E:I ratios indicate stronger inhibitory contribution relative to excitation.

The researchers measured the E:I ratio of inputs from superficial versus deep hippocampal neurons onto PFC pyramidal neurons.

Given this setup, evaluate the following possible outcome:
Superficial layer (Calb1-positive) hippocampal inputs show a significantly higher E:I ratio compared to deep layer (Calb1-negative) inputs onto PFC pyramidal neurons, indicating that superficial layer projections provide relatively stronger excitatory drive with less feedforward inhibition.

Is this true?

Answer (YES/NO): NO